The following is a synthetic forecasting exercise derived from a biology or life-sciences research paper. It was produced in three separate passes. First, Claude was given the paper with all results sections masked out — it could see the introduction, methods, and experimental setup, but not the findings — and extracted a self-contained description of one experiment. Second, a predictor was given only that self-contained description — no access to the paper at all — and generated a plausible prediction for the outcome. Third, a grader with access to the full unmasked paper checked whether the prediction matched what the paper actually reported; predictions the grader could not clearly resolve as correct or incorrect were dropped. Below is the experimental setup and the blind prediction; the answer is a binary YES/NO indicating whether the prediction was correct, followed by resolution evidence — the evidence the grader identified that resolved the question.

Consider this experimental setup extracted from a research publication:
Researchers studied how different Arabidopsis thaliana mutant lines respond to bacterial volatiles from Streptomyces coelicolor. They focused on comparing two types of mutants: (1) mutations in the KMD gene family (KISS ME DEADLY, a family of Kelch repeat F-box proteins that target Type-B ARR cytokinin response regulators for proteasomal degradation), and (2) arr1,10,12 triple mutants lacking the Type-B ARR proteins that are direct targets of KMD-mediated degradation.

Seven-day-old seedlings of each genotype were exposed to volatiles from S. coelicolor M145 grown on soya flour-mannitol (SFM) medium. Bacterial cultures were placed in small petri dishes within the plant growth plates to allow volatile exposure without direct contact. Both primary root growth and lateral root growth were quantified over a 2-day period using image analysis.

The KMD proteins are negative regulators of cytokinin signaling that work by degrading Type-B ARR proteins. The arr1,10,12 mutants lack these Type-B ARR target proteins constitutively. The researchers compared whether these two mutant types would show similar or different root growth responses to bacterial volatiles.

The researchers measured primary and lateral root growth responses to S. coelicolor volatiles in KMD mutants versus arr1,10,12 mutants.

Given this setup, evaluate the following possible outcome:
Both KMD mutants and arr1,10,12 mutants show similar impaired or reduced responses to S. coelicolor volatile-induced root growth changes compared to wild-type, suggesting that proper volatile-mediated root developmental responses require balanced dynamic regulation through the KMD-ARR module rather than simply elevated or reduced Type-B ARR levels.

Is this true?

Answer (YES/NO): NO